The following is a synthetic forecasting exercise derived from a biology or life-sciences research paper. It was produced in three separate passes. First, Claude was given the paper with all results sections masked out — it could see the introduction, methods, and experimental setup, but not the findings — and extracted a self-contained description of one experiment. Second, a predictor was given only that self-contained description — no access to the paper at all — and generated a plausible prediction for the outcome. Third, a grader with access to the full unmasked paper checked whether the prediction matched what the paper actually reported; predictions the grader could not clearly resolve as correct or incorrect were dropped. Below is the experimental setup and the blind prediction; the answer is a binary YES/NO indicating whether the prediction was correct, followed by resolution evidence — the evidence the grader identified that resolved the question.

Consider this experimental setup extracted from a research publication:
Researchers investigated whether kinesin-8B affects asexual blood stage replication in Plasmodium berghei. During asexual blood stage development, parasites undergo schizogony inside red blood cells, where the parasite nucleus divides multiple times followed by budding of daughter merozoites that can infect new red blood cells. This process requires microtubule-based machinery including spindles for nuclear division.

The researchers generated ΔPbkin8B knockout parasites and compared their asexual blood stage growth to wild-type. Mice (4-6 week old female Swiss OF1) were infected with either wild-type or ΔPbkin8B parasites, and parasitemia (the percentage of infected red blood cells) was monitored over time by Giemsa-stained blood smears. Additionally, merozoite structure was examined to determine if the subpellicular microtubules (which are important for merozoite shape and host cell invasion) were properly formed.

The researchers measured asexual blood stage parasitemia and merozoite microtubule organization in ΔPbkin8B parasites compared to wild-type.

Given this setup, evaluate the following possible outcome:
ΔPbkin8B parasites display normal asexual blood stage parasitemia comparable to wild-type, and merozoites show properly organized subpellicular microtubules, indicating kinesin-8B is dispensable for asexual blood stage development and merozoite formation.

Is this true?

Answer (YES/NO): YES